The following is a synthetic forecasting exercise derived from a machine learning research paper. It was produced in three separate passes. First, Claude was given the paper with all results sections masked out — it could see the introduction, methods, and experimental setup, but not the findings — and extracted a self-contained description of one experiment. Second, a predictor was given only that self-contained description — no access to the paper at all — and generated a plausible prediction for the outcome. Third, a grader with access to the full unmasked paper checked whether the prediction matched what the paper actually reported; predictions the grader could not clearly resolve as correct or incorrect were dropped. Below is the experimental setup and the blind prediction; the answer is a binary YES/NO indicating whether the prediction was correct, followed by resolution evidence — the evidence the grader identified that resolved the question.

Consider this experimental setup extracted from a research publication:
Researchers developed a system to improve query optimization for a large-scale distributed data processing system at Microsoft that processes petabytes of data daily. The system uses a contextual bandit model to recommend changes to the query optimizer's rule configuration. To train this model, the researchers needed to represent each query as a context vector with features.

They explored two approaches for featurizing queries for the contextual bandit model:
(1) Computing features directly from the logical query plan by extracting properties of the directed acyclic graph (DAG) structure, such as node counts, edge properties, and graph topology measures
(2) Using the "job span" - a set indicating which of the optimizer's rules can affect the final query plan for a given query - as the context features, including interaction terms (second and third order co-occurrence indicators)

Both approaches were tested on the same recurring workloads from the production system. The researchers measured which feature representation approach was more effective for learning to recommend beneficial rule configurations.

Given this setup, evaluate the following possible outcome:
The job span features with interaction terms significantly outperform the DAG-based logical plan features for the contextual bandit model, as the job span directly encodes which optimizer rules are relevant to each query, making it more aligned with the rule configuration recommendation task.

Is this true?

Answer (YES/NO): YES